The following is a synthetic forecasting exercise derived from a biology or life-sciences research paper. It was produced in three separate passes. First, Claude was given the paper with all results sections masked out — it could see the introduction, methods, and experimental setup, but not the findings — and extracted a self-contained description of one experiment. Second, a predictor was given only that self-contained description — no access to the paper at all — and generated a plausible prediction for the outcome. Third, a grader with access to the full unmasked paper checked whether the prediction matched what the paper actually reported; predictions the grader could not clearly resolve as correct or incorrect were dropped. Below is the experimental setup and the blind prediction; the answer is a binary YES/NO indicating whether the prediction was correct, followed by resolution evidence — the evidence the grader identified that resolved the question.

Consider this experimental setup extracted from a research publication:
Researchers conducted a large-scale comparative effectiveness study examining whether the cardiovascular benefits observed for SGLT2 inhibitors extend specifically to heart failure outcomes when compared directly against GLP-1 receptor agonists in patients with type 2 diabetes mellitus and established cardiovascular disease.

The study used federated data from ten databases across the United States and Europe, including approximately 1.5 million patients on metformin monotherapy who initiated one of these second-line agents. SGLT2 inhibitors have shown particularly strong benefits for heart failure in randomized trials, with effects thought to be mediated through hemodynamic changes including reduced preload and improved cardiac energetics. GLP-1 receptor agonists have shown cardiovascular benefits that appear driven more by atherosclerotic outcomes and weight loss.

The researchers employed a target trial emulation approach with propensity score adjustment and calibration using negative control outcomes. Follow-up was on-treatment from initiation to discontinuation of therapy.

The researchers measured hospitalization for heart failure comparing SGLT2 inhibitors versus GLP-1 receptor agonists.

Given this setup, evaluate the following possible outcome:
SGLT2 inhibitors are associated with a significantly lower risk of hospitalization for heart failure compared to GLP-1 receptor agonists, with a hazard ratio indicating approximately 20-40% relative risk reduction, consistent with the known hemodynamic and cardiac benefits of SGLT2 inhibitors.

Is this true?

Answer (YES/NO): NO